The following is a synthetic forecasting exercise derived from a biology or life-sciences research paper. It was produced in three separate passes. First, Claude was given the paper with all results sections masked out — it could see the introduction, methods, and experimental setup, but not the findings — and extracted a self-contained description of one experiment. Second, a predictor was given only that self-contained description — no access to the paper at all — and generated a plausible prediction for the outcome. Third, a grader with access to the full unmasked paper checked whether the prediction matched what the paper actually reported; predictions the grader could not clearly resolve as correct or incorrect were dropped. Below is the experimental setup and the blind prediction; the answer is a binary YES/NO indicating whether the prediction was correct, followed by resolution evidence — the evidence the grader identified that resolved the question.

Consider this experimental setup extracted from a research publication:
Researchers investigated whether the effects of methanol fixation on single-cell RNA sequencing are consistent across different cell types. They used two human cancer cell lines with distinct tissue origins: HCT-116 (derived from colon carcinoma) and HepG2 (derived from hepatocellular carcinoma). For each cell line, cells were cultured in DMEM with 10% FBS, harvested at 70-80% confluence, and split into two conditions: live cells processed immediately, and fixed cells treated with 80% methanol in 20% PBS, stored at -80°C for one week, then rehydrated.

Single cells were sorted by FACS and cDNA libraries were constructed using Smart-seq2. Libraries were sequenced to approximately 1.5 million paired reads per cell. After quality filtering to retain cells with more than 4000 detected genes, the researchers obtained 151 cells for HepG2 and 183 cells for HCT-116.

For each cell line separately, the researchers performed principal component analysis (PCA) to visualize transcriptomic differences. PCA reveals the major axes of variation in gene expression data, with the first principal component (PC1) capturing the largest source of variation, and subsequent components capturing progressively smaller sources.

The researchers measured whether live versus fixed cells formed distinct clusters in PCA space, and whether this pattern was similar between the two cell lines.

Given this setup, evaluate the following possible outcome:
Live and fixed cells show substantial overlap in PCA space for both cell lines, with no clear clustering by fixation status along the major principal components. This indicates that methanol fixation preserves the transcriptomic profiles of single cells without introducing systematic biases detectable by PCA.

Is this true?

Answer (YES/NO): NO